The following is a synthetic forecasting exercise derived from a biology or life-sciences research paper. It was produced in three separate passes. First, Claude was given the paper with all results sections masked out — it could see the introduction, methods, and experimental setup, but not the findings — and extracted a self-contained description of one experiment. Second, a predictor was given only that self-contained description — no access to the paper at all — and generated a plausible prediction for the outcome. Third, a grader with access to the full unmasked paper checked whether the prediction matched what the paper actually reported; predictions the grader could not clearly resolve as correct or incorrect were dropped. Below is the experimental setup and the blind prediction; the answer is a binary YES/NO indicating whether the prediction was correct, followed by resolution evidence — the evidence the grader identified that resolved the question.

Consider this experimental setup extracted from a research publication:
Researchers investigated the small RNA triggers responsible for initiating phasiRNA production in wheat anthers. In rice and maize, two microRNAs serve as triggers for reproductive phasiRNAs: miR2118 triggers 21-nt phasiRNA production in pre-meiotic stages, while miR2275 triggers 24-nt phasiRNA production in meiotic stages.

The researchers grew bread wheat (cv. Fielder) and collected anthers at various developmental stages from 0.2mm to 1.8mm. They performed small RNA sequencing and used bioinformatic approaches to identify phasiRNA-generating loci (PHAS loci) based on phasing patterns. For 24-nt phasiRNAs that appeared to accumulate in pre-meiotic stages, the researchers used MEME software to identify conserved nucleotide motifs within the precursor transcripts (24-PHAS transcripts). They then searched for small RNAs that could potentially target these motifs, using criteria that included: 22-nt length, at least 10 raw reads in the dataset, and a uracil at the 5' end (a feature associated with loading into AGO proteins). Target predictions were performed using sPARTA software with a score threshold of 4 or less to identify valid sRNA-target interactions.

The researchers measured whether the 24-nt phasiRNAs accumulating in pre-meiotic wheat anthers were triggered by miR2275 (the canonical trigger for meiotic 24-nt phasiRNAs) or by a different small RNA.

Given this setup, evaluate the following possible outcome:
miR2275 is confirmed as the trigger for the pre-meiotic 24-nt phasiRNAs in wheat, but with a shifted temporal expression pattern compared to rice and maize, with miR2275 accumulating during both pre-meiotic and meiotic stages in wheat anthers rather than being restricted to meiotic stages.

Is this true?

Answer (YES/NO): NO